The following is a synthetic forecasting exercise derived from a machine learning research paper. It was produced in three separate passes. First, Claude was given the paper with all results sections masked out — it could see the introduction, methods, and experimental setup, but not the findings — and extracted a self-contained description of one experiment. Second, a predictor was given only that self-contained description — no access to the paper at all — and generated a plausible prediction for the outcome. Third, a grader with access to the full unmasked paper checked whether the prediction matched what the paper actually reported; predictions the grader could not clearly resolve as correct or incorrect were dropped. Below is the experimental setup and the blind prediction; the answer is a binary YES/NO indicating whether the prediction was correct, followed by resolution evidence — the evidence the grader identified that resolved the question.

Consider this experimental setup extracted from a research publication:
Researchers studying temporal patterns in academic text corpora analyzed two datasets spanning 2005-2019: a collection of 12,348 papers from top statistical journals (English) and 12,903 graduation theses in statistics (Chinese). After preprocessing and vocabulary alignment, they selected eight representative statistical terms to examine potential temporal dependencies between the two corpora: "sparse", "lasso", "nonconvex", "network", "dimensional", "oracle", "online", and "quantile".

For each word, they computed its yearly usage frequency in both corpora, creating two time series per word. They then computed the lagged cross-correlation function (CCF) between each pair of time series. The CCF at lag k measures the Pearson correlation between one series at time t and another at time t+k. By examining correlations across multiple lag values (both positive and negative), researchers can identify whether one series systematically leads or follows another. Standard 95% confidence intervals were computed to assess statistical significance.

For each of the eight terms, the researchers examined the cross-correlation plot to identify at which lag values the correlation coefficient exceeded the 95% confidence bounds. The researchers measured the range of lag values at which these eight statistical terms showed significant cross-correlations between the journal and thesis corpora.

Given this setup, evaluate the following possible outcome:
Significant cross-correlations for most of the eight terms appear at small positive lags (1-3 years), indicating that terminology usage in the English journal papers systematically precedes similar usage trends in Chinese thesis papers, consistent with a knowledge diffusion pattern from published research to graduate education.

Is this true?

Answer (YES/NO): NO